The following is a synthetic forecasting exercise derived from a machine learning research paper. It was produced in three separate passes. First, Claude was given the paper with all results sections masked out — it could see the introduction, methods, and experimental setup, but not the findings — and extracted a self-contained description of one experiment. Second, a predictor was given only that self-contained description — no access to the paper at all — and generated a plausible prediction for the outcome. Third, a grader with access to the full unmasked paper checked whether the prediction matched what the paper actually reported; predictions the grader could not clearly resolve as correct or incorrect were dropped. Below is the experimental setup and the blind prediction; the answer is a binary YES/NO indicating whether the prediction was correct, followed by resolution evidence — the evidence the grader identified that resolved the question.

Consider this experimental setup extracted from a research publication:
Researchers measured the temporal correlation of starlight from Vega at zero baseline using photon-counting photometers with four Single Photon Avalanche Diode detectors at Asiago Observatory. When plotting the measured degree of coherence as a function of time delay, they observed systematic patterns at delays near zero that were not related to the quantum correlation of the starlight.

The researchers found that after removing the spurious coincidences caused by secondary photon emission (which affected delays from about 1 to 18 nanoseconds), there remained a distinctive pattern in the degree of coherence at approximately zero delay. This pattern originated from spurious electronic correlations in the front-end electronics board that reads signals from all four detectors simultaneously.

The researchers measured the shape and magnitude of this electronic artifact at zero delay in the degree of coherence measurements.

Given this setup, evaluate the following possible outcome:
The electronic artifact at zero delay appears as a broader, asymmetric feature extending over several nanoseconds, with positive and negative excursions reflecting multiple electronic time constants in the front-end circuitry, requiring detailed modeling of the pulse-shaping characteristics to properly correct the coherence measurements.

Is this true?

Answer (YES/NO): NO